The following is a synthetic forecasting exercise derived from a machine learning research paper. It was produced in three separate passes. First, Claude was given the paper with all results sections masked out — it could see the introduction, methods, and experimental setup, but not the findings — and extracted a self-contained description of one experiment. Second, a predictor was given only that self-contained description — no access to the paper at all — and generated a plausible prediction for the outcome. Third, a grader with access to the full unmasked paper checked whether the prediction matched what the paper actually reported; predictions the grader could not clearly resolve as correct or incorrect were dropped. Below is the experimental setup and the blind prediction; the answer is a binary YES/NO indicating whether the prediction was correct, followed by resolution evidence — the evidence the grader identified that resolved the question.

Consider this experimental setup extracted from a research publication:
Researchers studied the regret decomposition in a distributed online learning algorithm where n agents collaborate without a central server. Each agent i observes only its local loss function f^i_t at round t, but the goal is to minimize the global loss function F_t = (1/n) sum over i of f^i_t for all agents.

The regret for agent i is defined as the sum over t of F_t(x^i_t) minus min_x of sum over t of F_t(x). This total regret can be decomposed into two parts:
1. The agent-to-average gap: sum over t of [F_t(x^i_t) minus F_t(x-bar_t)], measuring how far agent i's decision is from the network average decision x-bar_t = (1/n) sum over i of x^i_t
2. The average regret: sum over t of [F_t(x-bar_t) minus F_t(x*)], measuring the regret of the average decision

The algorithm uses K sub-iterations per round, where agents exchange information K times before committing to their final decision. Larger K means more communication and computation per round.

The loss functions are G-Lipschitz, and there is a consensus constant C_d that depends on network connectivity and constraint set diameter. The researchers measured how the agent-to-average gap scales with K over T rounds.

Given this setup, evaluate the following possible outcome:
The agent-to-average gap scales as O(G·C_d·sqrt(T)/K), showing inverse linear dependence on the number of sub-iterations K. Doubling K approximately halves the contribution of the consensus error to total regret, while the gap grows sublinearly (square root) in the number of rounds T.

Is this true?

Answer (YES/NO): NO